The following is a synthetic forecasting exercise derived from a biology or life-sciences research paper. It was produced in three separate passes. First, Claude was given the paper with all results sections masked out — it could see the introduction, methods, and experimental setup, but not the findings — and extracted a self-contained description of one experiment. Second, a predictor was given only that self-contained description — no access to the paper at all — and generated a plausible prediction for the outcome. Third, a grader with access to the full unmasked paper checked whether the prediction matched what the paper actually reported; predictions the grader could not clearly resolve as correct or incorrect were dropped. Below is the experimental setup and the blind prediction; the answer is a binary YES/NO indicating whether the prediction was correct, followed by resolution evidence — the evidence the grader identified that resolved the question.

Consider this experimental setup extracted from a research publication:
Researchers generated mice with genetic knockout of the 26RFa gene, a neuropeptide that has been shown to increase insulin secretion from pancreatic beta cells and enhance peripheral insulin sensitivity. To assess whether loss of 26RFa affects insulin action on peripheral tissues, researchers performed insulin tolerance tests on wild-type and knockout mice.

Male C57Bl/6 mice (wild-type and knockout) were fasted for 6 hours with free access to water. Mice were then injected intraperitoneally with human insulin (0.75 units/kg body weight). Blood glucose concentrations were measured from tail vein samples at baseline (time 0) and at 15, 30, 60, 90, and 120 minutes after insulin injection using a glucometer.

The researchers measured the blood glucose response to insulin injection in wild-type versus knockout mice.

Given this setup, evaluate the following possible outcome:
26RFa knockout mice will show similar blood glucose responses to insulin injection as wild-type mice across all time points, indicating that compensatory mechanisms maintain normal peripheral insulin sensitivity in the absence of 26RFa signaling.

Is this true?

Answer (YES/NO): YES